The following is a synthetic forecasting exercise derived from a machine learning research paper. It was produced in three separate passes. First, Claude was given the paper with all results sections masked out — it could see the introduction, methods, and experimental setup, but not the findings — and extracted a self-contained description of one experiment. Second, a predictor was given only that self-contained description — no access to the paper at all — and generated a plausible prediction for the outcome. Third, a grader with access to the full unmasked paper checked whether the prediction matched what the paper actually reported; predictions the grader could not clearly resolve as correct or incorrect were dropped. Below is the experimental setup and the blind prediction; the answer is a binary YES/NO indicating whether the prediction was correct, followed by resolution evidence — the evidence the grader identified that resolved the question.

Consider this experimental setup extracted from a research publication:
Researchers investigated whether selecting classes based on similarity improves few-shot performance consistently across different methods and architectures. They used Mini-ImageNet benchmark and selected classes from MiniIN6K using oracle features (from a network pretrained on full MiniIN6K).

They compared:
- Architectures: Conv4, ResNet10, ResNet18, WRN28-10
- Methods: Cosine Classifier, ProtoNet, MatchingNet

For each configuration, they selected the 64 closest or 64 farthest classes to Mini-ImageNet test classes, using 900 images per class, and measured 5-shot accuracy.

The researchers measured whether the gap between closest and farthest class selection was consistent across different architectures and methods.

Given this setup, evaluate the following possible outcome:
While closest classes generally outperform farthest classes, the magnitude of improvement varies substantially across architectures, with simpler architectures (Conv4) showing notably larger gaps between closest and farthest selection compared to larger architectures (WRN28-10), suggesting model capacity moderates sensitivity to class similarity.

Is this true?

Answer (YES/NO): NO